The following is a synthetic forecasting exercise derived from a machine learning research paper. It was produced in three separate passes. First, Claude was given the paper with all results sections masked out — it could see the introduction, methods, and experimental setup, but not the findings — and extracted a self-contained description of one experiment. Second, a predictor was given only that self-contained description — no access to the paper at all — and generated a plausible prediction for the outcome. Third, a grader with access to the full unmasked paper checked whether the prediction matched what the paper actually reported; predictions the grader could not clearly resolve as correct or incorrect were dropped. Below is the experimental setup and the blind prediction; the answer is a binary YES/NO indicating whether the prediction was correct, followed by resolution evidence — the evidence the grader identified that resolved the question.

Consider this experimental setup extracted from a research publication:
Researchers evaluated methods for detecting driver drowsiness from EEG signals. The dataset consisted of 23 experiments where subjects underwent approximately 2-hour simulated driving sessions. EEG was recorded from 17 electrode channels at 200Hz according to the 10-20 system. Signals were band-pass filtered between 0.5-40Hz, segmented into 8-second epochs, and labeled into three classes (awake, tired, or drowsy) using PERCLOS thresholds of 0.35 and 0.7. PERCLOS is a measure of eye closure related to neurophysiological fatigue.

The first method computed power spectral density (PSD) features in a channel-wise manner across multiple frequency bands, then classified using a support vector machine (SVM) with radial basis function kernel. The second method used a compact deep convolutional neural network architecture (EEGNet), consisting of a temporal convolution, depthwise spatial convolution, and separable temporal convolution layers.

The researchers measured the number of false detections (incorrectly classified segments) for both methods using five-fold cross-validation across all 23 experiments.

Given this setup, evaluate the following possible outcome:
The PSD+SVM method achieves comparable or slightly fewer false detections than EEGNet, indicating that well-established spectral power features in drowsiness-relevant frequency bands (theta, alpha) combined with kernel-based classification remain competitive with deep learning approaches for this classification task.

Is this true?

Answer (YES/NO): NO